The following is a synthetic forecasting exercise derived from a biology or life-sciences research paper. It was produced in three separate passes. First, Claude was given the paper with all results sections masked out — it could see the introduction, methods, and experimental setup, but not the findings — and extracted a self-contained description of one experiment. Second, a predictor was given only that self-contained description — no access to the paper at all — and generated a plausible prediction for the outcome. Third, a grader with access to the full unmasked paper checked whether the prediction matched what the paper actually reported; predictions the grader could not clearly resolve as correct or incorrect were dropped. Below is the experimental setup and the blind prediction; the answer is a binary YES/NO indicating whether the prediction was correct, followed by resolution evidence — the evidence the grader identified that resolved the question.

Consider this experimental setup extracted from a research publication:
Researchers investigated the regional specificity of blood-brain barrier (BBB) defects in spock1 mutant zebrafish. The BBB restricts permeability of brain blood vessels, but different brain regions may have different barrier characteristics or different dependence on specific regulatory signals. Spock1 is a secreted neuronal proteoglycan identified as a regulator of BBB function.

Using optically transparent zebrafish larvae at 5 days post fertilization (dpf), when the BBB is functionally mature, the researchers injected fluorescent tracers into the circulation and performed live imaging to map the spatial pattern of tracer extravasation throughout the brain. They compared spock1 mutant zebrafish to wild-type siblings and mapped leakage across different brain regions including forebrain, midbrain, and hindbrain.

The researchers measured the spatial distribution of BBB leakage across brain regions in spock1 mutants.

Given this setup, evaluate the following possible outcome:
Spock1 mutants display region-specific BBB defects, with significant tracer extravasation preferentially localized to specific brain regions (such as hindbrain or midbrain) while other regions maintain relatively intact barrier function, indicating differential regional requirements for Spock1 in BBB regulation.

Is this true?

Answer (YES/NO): YES